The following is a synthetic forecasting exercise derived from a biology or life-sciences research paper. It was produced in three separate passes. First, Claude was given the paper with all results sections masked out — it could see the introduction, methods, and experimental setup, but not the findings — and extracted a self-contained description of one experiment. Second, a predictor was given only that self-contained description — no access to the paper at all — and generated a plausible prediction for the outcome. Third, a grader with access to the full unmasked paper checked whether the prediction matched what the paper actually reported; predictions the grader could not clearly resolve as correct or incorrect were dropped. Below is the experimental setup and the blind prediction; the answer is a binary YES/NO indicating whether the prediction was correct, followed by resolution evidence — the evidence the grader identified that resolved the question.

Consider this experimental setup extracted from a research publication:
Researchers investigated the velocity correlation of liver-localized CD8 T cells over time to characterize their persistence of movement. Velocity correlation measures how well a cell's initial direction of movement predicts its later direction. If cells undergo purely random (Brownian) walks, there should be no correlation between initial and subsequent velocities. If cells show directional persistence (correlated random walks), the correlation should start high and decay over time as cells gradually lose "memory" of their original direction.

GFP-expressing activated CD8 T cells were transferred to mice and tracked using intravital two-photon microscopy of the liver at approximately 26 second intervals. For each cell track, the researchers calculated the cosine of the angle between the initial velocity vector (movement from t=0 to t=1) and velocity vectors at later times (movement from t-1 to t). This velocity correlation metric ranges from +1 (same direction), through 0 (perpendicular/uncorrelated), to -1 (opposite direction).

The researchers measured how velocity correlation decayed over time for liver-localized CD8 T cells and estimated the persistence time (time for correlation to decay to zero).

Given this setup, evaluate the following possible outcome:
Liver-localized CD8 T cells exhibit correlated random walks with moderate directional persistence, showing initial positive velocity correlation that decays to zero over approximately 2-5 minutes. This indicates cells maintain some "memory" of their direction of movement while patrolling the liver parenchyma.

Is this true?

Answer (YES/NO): NO